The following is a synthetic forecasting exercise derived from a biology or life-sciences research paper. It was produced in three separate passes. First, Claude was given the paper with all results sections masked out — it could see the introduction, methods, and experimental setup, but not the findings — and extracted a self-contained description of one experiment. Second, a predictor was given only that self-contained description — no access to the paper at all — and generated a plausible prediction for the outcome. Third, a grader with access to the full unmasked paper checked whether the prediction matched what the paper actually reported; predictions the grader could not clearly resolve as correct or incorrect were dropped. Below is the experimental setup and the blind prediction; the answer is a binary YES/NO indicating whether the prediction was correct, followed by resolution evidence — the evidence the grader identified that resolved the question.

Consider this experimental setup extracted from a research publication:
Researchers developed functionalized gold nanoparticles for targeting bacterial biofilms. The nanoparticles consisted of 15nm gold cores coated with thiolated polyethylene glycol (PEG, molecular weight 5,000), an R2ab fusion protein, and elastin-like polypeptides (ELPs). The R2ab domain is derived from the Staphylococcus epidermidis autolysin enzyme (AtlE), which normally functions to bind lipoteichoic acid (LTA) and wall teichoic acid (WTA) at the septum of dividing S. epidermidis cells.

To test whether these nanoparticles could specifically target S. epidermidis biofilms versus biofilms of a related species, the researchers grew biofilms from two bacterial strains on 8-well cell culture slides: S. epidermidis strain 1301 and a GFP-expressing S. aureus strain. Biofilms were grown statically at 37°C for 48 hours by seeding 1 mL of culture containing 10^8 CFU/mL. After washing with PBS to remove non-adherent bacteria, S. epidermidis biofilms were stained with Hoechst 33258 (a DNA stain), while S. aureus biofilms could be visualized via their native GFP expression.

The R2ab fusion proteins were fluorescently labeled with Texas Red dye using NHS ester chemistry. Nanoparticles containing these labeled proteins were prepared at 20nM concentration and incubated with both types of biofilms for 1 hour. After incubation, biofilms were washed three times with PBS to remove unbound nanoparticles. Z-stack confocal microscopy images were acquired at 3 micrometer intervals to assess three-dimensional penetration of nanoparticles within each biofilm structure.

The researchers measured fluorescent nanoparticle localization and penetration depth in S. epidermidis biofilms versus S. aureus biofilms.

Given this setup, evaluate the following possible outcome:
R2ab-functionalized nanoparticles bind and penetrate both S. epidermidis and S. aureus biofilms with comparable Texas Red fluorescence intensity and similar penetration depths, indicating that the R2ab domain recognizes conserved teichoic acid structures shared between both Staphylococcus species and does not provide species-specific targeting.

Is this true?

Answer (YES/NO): YES